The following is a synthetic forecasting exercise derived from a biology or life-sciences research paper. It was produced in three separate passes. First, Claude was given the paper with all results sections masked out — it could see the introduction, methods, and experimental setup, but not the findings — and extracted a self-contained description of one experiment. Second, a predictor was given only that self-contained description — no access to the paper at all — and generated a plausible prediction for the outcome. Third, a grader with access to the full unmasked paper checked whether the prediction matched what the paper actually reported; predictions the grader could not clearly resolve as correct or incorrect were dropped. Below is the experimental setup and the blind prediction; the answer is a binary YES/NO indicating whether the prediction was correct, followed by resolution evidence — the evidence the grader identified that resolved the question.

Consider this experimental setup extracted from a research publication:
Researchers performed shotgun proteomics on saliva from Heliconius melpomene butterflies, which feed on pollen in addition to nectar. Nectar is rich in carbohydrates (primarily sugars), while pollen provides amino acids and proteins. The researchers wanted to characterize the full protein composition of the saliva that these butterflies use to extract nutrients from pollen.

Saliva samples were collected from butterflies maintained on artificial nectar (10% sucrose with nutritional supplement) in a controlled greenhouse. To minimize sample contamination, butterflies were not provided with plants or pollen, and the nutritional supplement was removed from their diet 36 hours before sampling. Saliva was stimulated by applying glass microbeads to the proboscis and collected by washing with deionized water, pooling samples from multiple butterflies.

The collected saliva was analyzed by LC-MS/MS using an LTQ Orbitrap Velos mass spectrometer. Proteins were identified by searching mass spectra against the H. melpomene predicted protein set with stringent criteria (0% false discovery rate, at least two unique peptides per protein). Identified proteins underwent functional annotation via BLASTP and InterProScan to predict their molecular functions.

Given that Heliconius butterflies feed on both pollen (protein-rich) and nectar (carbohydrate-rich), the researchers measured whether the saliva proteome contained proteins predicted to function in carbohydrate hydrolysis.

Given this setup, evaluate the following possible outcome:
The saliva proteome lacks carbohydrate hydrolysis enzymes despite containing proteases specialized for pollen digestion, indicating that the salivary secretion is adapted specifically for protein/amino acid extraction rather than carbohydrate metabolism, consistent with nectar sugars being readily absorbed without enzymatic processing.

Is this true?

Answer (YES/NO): NO